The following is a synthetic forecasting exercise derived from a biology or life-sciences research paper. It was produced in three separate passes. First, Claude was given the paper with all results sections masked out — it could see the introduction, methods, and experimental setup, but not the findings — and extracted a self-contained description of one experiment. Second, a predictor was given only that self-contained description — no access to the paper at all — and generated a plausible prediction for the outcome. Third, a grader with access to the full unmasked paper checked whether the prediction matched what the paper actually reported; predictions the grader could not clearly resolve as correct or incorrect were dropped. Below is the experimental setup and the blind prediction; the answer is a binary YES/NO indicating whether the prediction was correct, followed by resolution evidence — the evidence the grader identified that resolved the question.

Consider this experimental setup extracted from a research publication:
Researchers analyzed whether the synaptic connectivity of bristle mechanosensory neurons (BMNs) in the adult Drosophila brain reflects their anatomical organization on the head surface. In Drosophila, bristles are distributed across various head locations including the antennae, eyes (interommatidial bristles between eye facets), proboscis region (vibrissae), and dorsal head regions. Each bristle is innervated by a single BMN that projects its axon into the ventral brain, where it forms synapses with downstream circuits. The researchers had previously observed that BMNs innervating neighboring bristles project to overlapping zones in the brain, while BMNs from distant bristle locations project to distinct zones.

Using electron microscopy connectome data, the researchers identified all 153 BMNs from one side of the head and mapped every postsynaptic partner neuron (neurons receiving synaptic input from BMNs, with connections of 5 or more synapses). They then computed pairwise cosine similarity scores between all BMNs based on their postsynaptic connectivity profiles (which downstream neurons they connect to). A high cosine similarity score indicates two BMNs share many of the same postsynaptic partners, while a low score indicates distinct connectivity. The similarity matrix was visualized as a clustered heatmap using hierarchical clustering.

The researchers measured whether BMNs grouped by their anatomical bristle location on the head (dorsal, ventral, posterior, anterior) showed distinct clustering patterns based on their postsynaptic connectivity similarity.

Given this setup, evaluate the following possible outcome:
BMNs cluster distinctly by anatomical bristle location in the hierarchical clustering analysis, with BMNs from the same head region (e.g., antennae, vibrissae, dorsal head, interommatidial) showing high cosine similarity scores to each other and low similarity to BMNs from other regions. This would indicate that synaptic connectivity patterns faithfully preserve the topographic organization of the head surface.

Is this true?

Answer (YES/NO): NO